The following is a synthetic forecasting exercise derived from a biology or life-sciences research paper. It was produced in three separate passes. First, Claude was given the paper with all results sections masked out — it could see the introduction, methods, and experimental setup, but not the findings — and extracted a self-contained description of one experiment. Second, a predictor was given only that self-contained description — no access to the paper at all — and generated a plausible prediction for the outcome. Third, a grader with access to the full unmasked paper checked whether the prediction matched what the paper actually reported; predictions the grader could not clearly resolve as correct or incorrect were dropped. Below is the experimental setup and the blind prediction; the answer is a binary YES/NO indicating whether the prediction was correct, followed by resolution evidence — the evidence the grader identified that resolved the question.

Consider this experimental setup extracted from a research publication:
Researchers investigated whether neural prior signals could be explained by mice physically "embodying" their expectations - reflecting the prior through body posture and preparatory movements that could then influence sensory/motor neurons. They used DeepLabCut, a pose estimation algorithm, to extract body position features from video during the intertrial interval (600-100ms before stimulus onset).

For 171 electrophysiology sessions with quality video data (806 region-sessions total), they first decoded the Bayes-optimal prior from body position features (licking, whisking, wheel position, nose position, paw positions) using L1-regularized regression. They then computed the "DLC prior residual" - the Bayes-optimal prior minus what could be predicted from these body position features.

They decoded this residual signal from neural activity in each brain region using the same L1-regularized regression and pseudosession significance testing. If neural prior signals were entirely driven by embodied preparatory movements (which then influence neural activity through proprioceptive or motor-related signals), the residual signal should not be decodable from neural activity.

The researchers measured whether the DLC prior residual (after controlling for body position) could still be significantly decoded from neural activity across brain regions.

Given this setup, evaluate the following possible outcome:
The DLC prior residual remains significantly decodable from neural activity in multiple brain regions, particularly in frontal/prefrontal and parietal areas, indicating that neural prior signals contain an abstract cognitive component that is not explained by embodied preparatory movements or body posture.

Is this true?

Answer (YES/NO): NO